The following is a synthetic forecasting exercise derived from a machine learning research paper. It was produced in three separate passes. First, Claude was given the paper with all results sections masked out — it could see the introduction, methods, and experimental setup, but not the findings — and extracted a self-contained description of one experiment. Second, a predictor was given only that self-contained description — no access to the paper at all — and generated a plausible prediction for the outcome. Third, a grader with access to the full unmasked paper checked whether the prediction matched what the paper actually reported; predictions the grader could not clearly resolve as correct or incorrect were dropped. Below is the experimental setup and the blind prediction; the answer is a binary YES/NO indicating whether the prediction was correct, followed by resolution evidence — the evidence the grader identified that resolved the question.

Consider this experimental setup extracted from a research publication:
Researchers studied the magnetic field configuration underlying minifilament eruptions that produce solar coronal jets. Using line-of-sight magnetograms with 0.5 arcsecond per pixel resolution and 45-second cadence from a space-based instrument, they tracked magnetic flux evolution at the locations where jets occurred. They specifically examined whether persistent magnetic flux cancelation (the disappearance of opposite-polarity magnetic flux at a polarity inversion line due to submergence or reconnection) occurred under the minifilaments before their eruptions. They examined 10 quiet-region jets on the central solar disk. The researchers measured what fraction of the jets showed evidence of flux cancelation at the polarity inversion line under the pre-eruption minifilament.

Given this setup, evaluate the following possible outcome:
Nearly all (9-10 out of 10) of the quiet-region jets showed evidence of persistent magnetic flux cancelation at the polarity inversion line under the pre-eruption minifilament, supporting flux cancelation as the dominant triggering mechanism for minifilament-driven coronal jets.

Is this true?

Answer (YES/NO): YES